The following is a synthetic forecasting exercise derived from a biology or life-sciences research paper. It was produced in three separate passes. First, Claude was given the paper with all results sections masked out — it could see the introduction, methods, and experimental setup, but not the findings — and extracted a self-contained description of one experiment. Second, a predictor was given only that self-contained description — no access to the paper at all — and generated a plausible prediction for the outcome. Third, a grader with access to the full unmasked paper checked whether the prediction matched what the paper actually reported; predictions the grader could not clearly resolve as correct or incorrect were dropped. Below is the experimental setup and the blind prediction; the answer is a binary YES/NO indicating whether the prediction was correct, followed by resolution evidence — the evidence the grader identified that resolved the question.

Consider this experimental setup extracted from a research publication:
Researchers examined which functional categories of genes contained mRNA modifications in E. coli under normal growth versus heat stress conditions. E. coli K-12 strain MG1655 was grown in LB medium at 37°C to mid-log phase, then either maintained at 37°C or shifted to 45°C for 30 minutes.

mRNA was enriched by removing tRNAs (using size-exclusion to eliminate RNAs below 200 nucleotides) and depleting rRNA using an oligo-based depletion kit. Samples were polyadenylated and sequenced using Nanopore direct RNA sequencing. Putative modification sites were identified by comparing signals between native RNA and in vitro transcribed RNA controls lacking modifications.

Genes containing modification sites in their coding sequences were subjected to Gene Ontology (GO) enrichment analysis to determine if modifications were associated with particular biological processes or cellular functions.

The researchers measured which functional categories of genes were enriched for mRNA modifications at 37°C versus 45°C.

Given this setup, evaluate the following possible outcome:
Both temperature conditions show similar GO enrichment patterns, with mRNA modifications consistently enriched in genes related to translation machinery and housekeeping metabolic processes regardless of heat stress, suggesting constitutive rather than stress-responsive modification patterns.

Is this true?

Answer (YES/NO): NO